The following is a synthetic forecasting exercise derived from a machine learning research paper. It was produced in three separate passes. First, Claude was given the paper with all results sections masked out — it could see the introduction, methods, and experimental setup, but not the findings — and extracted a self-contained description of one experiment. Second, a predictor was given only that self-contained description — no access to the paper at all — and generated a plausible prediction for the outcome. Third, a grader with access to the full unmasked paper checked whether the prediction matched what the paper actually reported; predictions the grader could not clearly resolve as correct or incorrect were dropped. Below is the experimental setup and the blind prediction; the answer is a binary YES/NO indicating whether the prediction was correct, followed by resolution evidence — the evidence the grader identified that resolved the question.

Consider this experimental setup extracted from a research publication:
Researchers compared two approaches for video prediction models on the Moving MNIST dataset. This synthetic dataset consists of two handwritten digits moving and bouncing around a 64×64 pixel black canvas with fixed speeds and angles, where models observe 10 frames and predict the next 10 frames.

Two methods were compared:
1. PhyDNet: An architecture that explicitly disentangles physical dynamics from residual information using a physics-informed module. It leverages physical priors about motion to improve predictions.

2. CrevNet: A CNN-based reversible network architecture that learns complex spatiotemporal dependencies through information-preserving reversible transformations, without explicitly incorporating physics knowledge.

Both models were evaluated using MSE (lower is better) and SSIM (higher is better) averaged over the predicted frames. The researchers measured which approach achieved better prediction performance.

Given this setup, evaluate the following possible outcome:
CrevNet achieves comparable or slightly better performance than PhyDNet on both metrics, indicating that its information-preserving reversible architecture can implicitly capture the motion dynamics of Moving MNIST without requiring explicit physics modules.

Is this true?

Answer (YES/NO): YES